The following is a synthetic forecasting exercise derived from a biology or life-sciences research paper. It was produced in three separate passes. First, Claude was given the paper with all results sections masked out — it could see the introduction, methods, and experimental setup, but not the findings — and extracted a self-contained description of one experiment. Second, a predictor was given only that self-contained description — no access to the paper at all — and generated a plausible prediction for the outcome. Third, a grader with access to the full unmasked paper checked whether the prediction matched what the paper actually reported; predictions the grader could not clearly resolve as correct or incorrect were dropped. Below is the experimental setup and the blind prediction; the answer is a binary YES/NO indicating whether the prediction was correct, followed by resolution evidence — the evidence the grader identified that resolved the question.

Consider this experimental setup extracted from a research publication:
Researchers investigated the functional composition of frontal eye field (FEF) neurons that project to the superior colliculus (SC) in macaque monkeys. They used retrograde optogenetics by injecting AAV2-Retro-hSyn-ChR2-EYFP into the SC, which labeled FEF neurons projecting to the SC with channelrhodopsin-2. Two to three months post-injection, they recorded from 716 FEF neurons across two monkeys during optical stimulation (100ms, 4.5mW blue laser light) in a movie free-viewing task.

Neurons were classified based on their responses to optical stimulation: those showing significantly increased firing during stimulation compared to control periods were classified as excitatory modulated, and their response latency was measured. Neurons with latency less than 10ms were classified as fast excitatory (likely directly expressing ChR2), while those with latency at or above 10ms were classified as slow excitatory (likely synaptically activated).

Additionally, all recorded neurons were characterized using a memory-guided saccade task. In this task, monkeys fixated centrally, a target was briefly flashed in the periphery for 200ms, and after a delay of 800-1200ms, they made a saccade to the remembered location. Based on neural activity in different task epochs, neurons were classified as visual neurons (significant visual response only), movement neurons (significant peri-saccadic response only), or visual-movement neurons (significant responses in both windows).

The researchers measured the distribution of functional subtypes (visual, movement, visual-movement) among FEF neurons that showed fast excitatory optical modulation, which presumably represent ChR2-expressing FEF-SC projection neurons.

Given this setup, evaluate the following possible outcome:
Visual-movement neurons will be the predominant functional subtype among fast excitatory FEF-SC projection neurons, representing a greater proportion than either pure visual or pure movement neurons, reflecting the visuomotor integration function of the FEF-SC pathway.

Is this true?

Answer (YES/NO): NO